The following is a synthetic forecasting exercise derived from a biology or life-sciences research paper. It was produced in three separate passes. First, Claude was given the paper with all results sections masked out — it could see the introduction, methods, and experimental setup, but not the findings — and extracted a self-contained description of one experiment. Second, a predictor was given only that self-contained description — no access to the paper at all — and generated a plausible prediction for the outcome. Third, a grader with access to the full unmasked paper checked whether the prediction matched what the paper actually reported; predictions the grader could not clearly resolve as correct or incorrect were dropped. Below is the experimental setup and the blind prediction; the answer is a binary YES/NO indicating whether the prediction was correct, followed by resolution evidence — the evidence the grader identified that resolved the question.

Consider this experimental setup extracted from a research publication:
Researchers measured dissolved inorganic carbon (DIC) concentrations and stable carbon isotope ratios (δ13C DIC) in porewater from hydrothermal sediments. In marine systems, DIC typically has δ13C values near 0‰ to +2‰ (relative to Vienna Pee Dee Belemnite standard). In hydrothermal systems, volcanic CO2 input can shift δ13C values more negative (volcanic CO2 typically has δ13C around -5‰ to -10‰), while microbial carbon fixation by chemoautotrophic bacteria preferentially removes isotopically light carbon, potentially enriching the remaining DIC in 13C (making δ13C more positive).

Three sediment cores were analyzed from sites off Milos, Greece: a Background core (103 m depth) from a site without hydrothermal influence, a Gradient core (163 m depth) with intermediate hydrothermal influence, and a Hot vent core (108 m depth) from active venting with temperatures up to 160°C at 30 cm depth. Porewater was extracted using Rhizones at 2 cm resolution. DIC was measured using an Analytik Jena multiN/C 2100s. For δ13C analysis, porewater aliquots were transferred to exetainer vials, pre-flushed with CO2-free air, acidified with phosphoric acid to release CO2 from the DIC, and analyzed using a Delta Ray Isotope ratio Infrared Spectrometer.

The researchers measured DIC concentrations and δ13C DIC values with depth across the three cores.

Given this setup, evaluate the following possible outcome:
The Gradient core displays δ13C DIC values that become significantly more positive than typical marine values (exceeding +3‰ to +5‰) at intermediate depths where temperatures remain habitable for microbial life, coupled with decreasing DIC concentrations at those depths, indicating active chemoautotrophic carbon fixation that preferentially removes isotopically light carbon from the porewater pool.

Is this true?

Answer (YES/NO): NO